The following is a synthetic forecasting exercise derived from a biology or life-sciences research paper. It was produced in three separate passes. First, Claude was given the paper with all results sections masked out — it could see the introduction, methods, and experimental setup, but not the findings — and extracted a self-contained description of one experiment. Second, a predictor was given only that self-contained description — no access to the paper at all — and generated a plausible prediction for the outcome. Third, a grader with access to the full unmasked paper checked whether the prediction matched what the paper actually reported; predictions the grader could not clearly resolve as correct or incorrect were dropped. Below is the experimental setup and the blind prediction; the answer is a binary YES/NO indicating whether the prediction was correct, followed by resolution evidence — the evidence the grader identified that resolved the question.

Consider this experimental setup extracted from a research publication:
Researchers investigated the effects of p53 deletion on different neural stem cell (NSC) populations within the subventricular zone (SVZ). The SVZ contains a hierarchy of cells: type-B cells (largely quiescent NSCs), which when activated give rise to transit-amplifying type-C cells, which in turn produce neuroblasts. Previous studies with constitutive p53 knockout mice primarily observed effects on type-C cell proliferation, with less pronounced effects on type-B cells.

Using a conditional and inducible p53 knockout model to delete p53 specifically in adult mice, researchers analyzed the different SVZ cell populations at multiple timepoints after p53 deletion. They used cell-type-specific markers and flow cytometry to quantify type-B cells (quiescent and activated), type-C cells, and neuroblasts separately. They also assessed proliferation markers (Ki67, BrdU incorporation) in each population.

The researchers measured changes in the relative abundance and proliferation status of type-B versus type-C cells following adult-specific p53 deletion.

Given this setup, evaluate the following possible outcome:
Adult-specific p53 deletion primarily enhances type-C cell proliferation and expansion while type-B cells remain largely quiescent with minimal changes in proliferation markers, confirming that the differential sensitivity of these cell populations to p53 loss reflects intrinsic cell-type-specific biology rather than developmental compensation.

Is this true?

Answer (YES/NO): NO